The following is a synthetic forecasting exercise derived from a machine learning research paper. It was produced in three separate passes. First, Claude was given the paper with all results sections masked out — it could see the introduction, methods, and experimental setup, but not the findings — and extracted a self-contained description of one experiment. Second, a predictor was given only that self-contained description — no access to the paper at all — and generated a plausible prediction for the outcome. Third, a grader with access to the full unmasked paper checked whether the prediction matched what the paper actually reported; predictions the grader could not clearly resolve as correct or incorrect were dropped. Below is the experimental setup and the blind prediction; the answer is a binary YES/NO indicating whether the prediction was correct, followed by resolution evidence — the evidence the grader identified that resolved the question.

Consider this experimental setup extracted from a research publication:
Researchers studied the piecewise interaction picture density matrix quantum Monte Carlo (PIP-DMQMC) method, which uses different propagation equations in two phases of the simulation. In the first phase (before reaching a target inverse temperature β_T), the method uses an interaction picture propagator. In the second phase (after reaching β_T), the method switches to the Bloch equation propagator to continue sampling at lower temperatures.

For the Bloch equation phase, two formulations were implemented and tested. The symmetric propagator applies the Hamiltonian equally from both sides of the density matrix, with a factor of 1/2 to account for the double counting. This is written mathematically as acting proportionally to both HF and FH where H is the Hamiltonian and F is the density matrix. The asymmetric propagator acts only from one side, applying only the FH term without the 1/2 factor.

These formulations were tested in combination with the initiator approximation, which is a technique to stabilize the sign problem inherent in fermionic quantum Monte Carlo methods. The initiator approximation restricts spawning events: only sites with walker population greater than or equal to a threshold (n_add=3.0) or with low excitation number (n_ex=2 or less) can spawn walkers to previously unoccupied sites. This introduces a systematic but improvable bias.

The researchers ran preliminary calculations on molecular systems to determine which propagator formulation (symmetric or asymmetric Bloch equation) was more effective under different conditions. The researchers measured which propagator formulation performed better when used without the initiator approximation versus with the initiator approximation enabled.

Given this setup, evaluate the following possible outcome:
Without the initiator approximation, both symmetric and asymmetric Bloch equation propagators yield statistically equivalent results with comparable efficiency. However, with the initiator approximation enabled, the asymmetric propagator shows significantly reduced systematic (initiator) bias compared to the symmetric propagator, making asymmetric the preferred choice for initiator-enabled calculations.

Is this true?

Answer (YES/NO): NO